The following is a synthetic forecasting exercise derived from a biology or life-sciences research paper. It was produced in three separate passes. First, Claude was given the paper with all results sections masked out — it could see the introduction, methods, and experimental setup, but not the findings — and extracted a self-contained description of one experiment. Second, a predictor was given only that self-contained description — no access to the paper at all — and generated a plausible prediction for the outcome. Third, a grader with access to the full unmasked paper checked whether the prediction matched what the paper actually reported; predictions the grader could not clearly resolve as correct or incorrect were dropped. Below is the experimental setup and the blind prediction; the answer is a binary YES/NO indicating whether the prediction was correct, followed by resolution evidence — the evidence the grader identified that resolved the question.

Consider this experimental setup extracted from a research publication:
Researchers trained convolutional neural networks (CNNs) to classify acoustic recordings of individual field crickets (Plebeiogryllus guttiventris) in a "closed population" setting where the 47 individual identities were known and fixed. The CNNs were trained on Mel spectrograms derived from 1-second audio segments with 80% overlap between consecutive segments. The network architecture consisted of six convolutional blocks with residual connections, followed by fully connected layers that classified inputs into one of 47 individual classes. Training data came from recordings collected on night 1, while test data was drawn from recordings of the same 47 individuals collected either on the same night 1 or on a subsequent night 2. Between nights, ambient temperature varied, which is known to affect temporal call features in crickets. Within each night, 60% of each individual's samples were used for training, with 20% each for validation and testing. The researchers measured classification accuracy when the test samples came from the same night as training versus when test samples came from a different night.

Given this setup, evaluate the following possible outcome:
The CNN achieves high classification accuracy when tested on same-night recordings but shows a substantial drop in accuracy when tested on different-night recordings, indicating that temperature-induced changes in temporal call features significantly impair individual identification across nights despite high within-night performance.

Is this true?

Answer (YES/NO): YES